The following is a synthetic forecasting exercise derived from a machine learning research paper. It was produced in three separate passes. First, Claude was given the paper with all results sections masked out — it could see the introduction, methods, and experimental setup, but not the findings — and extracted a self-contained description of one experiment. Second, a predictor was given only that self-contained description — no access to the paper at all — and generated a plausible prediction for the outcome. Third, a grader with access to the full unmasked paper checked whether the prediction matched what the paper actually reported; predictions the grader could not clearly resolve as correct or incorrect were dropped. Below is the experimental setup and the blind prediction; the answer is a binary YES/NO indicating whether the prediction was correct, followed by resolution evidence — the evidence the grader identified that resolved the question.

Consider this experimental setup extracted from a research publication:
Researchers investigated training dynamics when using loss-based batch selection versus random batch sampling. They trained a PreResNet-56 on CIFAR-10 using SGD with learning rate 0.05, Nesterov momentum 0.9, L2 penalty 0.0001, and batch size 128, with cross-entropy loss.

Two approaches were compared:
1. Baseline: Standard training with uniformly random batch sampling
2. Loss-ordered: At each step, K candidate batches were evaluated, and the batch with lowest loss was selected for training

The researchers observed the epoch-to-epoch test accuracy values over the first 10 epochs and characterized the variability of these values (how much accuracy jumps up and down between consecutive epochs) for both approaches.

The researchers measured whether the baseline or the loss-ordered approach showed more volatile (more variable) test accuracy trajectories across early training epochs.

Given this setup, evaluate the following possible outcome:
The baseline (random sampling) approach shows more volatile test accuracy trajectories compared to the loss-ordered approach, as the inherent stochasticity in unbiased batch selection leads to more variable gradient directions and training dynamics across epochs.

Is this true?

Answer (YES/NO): YES